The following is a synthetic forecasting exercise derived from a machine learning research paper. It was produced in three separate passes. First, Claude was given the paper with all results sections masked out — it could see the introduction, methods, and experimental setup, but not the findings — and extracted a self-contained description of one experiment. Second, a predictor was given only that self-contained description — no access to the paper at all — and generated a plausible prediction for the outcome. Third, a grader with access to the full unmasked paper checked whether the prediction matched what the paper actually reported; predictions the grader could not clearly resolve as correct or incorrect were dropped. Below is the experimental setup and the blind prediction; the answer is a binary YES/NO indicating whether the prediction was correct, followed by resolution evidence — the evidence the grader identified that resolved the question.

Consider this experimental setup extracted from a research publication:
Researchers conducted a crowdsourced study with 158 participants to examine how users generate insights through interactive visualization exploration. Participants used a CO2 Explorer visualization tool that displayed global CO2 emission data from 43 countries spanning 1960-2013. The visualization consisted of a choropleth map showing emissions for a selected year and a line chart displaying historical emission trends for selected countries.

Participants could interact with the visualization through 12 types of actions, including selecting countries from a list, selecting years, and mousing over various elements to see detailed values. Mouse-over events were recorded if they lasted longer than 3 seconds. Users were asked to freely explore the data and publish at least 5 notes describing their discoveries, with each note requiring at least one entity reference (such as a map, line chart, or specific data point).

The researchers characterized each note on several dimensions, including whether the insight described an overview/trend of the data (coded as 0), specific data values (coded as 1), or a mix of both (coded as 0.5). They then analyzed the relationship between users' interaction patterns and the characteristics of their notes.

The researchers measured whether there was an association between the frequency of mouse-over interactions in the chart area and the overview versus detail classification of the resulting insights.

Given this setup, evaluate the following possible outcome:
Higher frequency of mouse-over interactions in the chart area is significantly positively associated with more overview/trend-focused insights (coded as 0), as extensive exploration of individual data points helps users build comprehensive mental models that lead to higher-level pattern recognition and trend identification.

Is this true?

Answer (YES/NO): NO